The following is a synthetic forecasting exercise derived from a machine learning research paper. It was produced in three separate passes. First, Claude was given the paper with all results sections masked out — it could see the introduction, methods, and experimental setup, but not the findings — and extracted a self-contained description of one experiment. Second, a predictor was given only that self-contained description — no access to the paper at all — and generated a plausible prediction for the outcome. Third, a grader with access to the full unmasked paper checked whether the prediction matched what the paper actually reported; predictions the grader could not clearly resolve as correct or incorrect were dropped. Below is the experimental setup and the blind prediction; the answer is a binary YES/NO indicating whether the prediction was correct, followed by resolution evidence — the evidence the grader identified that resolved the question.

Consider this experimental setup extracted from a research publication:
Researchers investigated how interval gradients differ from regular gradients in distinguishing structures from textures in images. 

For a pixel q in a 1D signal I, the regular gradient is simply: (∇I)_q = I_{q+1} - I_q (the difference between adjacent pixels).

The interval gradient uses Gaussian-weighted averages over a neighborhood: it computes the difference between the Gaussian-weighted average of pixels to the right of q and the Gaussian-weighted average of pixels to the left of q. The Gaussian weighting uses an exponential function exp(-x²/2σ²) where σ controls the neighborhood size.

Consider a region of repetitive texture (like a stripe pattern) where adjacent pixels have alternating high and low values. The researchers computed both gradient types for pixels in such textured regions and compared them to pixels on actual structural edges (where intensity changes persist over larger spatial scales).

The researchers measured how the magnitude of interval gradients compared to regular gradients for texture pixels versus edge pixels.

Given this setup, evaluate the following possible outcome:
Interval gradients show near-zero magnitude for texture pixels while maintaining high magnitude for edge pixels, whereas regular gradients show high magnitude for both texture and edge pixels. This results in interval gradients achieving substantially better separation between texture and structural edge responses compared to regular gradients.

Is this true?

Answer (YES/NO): NO